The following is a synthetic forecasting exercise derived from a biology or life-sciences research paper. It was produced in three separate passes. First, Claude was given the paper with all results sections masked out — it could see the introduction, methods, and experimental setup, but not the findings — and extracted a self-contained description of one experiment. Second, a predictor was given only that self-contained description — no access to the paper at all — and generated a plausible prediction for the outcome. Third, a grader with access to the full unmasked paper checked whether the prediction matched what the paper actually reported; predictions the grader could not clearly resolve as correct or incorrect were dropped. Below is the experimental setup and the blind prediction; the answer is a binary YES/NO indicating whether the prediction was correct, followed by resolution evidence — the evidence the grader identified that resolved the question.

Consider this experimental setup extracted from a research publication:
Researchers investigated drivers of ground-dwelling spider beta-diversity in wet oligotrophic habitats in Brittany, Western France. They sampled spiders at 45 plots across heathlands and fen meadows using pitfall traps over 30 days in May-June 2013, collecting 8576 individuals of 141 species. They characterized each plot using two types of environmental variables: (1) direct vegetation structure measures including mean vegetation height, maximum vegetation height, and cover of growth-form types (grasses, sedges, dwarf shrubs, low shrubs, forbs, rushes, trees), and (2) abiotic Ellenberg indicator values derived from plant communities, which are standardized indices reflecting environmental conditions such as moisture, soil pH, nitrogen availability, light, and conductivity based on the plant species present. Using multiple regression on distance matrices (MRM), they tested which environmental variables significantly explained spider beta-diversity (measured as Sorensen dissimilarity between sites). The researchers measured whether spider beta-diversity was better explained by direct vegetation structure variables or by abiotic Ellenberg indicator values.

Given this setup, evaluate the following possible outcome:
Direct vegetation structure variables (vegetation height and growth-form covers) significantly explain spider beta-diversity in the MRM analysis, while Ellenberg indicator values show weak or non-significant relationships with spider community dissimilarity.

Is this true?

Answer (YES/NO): NO